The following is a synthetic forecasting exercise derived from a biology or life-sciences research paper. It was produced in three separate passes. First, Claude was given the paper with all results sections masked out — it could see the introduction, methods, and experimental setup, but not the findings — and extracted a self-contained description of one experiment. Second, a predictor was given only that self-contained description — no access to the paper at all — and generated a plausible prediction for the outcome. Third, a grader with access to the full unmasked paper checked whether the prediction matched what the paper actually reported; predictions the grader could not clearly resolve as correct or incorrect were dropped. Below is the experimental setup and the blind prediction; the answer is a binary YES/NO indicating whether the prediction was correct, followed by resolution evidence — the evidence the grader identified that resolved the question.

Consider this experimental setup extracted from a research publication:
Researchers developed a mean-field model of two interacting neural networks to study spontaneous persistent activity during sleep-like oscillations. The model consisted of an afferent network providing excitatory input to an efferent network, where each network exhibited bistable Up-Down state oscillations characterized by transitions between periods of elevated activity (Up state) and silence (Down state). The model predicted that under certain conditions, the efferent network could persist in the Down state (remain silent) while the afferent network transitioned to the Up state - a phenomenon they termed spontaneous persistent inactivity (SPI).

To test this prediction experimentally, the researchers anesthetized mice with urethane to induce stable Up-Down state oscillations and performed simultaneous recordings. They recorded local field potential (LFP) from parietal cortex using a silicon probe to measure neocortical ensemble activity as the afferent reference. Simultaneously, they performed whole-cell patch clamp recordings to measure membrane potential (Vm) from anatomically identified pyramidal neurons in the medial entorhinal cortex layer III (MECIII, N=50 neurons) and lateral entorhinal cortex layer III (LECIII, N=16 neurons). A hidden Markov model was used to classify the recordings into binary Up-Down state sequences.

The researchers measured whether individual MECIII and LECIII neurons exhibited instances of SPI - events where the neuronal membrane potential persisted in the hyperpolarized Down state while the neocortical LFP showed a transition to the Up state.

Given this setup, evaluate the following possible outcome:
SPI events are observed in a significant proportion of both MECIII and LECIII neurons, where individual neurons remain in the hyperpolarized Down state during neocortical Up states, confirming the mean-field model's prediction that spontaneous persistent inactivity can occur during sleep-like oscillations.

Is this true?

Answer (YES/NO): YES